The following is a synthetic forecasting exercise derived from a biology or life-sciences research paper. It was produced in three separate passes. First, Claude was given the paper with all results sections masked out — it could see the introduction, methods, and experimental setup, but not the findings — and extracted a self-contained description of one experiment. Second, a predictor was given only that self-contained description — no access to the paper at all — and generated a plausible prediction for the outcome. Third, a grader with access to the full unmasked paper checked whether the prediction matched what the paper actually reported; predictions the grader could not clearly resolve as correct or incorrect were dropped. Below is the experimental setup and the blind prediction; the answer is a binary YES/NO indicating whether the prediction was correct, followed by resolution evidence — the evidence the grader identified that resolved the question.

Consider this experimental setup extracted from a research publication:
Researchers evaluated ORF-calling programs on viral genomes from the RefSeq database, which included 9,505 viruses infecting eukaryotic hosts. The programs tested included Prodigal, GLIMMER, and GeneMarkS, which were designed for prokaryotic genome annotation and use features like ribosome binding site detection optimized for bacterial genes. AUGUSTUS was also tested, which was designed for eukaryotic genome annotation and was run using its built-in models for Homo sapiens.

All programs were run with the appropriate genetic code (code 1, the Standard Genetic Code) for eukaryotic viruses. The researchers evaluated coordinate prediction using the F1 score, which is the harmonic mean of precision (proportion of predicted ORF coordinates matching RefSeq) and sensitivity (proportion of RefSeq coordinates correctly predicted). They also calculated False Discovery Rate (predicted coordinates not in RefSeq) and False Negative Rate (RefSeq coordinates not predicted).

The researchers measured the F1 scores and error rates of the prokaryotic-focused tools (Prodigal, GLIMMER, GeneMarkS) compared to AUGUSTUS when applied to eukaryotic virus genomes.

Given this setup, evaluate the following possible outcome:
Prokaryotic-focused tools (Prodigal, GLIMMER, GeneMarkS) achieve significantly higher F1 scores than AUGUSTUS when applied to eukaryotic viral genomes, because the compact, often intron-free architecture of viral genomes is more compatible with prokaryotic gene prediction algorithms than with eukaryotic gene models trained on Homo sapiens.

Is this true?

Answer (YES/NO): YES